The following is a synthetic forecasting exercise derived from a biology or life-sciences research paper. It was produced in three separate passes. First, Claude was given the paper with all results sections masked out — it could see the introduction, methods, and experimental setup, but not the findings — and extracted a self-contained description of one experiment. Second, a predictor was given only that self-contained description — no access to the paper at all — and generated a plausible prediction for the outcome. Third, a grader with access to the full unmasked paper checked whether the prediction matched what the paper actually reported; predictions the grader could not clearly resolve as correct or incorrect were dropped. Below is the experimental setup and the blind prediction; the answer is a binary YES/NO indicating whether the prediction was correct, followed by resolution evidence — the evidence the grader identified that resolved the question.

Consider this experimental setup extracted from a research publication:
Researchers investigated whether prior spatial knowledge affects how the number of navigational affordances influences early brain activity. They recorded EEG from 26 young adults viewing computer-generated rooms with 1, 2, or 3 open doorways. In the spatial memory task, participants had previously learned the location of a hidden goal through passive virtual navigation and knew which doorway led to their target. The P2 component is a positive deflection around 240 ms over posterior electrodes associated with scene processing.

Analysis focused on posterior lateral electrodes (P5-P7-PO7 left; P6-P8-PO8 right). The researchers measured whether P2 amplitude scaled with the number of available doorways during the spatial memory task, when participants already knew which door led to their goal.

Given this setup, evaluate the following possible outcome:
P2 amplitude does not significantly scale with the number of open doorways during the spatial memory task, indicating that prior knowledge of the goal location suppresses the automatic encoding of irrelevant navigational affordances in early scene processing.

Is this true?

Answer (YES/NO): NO